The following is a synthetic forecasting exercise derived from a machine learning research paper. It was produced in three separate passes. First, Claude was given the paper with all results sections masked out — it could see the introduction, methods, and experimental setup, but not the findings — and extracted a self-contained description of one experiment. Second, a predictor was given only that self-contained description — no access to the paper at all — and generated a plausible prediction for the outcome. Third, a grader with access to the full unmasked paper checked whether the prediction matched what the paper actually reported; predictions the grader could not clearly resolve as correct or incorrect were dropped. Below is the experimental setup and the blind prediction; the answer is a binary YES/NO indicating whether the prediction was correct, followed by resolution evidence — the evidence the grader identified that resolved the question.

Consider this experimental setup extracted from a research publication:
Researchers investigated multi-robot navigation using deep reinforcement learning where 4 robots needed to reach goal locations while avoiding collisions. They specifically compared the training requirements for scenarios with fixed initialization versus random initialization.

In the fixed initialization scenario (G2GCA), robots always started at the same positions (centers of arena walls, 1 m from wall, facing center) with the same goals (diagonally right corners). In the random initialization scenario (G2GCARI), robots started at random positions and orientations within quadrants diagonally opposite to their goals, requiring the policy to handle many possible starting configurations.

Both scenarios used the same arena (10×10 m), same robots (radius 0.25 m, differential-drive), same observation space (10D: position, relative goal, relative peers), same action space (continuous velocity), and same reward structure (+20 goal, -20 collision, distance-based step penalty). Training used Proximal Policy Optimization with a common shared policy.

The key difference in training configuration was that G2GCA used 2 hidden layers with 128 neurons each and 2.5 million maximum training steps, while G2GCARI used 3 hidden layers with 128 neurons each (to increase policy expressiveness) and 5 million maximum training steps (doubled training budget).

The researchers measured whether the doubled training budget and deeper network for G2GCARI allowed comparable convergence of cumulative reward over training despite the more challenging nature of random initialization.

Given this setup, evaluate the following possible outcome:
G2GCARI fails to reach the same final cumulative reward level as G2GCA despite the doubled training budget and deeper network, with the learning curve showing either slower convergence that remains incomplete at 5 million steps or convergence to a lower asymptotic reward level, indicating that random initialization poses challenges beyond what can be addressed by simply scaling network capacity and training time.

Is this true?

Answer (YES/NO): YES